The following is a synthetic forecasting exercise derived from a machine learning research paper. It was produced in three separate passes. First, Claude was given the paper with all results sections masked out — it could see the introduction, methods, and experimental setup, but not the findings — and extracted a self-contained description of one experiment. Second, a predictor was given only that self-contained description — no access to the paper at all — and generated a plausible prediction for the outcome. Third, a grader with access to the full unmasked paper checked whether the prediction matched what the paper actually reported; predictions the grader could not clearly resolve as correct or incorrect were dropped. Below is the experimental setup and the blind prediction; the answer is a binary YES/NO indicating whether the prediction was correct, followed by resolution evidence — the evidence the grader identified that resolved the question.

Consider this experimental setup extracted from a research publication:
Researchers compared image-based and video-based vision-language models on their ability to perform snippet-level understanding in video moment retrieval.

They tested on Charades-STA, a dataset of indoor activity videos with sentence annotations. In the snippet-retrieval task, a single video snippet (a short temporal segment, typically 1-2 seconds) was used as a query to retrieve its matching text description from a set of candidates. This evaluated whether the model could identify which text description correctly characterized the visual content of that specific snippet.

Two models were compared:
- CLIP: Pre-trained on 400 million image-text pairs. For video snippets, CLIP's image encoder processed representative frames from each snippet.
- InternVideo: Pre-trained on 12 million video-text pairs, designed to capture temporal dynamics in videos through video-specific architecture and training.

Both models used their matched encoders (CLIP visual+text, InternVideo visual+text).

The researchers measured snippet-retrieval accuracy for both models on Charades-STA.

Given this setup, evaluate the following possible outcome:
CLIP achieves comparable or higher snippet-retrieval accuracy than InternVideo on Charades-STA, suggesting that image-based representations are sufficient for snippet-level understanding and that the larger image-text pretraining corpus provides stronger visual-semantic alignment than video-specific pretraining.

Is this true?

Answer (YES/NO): NO